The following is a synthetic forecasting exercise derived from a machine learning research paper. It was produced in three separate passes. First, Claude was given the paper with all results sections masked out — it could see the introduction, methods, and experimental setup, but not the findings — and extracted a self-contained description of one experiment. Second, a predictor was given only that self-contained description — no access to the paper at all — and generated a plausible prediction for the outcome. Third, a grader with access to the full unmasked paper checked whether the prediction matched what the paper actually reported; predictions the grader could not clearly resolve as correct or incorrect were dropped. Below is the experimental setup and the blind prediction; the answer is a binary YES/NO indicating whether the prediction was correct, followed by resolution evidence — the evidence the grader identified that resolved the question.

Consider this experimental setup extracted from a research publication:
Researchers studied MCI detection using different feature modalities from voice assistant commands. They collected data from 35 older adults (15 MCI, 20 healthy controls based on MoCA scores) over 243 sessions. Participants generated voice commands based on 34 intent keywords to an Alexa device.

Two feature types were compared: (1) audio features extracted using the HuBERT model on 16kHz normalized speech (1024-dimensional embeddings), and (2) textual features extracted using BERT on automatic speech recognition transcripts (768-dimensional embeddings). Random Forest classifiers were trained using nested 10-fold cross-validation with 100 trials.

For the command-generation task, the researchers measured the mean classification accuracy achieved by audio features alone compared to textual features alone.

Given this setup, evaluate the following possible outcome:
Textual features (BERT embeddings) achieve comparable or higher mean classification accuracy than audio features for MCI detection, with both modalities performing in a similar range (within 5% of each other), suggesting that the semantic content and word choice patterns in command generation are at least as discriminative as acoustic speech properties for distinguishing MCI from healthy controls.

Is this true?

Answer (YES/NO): NO